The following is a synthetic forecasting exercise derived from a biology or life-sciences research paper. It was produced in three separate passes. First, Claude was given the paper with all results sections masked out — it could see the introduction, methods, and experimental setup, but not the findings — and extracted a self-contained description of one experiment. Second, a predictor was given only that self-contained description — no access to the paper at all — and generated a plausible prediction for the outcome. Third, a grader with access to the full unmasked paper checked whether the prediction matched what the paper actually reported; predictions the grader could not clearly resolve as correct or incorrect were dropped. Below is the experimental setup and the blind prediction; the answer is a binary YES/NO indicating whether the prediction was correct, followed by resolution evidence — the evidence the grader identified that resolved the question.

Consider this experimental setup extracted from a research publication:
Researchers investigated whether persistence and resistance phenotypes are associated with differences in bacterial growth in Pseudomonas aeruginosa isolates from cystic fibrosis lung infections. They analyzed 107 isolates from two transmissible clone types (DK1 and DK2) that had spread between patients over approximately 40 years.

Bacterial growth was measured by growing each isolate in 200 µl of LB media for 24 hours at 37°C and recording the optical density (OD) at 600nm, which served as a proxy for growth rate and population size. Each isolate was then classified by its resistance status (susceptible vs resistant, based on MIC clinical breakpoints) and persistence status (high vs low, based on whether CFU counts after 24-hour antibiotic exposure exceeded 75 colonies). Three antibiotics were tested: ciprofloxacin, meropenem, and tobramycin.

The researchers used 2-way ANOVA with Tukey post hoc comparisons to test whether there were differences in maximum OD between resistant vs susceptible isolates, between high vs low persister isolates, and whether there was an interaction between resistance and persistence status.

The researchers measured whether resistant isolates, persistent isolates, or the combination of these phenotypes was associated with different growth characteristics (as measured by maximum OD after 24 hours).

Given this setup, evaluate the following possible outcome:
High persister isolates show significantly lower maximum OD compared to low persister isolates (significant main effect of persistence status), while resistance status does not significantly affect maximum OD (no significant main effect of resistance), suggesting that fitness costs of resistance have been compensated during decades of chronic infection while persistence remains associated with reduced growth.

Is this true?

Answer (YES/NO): NO